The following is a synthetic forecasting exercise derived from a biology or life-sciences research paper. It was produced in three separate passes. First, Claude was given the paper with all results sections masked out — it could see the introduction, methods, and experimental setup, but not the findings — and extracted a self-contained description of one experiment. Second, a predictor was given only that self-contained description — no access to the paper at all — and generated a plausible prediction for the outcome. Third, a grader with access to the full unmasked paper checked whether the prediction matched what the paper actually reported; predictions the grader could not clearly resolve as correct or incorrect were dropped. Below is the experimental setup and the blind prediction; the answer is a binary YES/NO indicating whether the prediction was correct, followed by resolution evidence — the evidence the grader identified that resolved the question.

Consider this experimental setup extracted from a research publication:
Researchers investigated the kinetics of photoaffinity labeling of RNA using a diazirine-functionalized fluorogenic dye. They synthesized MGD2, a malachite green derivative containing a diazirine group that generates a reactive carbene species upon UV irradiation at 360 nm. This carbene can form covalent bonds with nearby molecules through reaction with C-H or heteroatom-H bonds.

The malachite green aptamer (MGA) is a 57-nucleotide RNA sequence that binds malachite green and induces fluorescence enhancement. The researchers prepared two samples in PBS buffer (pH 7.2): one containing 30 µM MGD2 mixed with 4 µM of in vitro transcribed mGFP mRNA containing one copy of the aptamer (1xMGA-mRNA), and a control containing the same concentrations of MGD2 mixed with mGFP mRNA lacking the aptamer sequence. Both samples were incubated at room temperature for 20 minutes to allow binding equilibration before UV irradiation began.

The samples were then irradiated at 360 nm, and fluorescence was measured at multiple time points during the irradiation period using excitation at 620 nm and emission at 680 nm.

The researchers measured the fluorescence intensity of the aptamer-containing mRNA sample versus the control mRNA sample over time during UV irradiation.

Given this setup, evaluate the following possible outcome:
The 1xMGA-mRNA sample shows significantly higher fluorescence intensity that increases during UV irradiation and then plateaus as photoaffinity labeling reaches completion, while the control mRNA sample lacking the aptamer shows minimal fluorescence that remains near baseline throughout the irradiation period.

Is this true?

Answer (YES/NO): NO